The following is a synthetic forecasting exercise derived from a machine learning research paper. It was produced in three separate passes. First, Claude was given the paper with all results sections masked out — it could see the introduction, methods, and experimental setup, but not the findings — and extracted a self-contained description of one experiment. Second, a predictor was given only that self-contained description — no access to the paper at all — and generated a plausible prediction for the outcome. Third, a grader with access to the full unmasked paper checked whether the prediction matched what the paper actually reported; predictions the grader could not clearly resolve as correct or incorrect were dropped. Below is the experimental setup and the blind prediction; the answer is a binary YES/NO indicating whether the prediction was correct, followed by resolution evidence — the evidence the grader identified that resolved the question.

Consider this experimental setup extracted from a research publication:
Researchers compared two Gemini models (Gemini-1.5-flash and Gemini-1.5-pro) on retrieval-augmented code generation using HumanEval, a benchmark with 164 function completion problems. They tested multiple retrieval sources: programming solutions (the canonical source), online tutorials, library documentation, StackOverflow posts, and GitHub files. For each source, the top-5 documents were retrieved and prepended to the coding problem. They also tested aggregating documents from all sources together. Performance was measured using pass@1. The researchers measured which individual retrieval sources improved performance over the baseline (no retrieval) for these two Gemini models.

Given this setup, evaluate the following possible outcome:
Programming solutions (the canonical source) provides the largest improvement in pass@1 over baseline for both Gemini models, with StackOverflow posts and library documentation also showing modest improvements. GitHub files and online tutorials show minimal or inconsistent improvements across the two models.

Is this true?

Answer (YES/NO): NO